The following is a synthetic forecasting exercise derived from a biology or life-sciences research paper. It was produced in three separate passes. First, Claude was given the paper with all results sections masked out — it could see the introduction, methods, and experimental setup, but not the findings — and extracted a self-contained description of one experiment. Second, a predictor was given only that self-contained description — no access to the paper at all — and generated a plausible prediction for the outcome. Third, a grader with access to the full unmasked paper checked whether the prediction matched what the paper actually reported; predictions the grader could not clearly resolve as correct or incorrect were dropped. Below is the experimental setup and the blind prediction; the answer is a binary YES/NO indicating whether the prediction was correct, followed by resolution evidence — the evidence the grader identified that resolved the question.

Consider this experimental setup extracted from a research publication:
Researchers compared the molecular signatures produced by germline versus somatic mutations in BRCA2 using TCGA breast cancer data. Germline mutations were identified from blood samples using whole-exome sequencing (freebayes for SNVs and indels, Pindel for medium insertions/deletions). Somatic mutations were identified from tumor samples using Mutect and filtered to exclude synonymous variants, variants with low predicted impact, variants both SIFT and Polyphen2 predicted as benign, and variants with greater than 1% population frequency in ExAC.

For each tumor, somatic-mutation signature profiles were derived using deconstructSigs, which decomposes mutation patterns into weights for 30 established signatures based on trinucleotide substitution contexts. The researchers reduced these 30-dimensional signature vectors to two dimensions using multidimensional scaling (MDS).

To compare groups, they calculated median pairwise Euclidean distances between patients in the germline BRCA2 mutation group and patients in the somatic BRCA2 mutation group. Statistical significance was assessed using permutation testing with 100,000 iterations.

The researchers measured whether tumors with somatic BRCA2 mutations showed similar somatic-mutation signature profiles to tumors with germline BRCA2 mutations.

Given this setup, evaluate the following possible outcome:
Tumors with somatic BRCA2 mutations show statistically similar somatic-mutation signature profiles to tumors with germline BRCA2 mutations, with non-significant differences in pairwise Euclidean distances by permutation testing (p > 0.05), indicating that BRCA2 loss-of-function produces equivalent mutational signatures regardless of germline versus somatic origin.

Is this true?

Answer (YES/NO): NO